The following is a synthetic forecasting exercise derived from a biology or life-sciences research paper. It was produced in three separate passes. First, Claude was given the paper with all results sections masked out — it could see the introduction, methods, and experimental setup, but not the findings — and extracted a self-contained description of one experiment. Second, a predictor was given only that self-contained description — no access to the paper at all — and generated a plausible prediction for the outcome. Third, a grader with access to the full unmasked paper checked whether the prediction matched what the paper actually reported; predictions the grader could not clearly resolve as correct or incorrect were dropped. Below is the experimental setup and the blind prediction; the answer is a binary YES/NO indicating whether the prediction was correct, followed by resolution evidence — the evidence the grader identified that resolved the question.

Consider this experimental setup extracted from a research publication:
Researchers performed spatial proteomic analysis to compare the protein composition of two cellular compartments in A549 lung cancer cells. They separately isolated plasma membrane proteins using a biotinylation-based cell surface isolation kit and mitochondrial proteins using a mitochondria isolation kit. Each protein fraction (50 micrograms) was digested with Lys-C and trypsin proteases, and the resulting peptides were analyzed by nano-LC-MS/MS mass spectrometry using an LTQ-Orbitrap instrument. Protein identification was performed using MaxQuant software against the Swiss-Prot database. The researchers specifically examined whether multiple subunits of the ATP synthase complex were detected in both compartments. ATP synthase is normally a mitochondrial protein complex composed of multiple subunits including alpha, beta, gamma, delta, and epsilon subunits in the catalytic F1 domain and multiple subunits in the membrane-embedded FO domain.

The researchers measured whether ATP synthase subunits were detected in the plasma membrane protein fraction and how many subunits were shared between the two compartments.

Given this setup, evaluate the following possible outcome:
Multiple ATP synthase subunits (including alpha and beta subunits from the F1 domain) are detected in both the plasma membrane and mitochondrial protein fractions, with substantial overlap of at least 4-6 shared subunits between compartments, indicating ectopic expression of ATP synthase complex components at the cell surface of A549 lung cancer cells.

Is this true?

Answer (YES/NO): YES